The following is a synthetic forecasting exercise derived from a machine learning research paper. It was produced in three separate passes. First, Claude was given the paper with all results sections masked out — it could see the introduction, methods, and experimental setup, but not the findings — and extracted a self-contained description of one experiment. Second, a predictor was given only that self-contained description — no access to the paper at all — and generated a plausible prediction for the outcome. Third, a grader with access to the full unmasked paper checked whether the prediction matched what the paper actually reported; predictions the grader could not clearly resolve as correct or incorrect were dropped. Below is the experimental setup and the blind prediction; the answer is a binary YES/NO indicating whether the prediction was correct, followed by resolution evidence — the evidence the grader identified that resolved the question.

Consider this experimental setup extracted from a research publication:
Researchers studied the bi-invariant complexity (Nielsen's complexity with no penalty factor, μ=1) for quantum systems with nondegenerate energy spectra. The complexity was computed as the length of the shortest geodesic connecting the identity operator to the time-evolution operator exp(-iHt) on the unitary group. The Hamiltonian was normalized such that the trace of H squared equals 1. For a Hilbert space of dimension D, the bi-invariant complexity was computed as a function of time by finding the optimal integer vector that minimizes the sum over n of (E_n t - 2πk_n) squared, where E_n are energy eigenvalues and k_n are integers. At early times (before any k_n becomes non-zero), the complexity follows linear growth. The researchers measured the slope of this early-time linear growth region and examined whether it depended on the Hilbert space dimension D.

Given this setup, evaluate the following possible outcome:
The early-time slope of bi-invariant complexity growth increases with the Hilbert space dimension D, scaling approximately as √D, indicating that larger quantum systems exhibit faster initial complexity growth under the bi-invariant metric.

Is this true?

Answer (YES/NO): NO